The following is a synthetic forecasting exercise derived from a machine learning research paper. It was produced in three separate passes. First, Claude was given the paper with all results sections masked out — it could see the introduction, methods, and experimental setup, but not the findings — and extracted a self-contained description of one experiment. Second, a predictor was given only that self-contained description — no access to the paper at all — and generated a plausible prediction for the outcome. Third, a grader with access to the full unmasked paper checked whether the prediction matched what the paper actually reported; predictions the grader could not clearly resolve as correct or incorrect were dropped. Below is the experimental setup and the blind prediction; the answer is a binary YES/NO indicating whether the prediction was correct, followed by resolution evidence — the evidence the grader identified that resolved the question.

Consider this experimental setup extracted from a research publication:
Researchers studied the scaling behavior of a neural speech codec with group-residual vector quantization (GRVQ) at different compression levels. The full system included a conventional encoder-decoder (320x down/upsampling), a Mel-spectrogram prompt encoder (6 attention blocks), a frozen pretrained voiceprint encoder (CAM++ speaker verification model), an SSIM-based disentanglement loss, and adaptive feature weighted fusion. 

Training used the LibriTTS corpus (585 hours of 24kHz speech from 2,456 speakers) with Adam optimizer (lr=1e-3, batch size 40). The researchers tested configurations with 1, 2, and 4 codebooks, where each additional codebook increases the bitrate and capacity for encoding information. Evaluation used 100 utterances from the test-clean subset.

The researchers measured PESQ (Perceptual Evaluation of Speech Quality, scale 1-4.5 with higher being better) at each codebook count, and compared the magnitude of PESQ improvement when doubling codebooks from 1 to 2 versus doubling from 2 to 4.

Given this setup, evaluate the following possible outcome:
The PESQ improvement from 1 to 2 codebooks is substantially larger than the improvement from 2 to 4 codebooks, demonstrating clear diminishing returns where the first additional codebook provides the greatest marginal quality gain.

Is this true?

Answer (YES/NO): NO